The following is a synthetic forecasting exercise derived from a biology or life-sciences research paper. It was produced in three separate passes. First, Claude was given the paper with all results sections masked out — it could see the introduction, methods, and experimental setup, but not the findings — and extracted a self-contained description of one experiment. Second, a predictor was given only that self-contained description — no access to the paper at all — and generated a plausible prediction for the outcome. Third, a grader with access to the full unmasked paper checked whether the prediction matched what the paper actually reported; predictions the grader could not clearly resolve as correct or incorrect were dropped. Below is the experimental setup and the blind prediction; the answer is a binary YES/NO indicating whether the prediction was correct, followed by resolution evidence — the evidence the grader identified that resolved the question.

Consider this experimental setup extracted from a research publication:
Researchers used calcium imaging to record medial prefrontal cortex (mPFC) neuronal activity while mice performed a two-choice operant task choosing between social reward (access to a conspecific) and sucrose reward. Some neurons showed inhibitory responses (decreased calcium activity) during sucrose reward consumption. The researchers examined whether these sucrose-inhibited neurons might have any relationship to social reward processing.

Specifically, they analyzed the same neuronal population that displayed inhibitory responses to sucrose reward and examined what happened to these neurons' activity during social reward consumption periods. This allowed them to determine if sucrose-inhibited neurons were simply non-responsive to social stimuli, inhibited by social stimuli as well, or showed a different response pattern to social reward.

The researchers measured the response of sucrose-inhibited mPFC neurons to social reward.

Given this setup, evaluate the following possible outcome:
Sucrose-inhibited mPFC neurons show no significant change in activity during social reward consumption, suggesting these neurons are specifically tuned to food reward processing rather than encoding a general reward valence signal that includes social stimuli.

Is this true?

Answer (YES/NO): NO